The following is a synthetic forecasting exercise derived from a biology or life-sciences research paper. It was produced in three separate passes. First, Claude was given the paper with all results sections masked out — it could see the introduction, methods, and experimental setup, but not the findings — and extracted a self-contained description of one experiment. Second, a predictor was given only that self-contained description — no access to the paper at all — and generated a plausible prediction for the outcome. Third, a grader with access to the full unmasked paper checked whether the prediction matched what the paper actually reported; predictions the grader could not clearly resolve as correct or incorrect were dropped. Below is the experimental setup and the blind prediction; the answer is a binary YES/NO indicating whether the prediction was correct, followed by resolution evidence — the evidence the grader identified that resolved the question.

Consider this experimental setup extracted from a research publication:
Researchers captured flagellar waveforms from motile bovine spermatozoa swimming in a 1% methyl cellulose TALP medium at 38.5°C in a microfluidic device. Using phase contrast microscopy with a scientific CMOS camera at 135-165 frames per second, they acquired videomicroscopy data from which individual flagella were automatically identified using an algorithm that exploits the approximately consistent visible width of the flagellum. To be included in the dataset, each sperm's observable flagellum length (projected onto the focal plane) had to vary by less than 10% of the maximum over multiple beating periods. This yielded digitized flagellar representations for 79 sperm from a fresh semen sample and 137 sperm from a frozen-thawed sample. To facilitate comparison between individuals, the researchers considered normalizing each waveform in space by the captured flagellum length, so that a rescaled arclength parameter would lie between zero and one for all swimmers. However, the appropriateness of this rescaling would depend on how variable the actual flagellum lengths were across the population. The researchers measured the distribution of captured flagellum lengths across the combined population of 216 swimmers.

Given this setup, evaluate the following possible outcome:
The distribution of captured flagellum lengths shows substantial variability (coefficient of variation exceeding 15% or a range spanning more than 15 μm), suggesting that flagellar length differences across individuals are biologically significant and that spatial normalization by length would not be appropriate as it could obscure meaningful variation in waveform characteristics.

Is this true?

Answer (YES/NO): NO